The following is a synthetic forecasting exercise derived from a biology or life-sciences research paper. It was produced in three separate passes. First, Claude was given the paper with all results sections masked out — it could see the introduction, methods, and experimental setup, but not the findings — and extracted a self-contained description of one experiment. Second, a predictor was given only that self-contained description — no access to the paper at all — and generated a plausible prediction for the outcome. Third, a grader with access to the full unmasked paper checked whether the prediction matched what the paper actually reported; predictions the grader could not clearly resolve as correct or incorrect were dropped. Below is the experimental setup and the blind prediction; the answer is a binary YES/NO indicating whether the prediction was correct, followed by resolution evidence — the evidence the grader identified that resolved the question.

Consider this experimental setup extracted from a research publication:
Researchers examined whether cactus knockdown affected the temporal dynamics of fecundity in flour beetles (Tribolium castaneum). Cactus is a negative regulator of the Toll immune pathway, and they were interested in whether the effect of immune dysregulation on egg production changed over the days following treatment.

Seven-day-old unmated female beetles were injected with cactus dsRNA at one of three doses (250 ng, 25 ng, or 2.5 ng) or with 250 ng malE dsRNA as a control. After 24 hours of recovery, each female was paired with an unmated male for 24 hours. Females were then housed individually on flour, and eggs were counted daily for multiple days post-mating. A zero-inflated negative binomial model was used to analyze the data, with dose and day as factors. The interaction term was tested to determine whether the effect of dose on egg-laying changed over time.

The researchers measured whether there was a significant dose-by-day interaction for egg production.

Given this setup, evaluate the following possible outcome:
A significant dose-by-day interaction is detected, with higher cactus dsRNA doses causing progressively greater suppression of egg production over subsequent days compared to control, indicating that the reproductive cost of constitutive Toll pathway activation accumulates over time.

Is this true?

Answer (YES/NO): NO